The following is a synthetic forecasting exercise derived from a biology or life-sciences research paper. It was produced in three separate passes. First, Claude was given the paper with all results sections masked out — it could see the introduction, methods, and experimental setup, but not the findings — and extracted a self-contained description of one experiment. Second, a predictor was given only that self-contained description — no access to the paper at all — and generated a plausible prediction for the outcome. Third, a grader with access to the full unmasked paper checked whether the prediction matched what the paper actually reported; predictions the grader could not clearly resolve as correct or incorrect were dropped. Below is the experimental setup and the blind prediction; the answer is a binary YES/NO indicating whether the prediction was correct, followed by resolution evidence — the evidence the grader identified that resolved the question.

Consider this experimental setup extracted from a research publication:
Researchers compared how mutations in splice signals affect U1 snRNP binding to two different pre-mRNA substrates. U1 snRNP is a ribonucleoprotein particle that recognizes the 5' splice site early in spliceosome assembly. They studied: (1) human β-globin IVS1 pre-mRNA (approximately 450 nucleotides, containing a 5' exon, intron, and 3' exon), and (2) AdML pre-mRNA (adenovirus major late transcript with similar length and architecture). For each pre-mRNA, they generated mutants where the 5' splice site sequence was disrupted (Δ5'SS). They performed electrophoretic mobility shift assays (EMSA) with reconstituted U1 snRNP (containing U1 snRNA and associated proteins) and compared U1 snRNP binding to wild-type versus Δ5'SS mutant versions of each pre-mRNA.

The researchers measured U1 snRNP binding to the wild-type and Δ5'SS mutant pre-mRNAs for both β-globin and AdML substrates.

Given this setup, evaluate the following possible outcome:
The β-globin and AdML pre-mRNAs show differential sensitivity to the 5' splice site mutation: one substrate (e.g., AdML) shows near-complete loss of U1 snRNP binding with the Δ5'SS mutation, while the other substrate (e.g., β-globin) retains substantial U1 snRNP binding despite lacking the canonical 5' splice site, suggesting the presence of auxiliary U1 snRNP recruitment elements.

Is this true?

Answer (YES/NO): YES